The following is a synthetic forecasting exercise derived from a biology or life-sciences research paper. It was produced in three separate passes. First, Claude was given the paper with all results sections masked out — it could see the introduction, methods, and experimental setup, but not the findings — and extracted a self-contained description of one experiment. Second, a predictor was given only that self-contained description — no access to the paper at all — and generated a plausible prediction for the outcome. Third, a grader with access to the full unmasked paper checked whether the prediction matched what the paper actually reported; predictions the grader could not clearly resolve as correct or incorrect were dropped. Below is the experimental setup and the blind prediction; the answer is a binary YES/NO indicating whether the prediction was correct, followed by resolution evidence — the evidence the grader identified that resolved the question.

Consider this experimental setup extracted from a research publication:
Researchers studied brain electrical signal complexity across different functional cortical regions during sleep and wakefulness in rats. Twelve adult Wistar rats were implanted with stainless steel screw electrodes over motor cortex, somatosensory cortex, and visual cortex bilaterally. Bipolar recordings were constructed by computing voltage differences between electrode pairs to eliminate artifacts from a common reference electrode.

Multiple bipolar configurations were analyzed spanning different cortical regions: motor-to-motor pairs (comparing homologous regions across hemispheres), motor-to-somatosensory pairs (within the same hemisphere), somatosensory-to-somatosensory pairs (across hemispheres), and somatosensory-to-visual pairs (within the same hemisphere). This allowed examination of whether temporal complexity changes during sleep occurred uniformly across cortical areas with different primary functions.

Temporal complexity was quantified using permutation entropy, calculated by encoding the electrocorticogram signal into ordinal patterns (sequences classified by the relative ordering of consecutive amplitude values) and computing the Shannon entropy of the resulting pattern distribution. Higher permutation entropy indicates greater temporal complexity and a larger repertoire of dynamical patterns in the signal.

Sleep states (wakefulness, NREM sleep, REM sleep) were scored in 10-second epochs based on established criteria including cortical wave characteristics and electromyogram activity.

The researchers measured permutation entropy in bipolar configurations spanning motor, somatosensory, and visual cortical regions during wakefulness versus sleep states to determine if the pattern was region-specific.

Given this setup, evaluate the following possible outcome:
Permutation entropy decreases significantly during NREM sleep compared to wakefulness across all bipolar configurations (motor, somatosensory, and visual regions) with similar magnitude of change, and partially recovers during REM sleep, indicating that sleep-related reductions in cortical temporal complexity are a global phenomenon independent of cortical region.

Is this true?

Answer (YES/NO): NO